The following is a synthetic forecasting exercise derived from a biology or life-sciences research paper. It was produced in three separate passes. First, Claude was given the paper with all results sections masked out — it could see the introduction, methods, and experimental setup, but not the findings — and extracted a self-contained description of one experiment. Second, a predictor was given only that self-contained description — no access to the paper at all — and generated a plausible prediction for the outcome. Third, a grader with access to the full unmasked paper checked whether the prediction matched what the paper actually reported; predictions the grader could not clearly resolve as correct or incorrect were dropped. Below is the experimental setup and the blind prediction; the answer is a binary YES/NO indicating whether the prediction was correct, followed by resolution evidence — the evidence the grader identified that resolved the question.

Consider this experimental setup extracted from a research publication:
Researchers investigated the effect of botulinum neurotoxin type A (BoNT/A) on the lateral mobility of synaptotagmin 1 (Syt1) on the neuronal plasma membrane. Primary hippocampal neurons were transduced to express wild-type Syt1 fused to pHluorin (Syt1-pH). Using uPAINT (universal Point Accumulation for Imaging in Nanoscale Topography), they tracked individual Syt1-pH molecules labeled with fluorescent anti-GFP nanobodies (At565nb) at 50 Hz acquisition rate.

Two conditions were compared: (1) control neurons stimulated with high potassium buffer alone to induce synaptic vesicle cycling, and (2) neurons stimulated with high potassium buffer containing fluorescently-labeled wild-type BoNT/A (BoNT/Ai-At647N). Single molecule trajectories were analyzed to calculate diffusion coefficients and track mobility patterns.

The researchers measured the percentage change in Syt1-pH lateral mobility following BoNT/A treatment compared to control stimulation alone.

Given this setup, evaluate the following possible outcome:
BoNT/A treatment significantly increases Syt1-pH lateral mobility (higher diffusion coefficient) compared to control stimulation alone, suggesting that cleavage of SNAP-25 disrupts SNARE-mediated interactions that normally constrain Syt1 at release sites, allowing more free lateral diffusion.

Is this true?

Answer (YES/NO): NO